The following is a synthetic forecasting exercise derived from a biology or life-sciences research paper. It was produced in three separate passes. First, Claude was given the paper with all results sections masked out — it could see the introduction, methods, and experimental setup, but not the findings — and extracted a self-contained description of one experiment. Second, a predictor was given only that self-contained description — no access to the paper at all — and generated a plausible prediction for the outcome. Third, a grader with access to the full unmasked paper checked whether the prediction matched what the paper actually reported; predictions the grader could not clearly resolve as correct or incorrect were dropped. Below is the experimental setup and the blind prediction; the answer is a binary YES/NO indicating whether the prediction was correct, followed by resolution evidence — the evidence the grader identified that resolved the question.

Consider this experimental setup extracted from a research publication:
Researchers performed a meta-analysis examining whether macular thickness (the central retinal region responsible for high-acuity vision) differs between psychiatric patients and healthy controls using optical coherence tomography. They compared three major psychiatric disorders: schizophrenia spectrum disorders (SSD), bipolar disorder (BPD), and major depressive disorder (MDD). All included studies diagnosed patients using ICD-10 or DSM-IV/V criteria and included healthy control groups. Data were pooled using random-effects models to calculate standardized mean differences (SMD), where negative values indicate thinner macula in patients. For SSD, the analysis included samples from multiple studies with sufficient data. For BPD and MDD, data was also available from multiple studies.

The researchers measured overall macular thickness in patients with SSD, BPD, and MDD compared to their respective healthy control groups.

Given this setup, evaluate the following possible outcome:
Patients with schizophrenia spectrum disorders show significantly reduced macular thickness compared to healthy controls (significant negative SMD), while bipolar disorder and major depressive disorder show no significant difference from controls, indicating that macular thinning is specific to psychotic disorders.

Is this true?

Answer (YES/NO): YES